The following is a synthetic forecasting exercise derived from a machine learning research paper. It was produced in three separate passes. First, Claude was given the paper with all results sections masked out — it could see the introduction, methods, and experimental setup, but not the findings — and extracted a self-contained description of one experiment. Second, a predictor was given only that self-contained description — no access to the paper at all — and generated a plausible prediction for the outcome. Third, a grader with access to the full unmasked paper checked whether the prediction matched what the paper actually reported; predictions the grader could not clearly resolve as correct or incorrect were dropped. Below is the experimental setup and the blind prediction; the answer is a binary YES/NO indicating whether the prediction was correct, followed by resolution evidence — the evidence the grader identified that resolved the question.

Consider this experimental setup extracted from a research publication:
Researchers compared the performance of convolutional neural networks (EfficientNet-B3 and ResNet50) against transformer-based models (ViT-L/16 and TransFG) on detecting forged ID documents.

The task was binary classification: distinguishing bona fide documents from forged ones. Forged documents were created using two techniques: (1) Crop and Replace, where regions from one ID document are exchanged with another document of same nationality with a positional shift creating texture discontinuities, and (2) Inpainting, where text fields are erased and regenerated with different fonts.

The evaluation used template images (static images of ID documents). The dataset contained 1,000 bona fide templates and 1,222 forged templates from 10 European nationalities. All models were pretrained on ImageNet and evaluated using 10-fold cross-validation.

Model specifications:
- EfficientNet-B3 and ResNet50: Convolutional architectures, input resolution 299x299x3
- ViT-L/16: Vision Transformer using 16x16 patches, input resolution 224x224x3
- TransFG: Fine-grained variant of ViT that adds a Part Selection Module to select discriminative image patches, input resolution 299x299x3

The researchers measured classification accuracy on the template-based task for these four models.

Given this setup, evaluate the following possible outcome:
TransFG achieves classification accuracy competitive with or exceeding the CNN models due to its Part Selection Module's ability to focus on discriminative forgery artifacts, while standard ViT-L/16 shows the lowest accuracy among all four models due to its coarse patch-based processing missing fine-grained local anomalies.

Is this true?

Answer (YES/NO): YES